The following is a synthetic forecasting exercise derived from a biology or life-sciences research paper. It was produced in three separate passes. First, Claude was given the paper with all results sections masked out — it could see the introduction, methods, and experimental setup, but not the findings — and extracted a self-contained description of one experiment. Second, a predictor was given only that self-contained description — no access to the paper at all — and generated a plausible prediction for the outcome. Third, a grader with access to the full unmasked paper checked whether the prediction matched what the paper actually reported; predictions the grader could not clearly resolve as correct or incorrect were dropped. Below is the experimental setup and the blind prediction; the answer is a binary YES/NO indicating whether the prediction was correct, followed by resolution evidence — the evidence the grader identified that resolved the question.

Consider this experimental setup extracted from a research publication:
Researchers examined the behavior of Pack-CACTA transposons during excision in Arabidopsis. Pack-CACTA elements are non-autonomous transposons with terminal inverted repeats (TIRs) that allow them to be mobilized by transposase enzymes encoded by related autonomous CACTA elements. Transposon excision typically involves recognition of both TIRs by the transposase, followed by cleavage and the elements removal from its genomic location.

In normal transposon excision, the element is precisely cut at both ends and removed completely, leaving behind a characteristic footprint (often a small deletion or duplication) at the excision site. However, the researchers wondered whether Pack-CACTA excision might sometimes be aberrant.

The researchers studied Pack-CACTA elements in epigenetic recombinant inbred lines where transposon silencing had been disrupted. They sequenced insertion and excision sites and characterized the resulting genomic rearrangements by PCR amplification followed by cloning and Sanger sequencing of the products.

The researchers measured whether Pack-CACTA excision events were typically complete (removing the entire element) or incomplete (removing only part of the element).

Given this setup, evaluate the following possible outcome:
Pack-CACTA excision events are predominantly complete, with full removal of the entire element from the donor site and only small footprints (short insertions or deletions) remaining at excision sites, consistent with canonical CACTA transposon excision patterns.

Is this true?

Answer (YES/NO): YES